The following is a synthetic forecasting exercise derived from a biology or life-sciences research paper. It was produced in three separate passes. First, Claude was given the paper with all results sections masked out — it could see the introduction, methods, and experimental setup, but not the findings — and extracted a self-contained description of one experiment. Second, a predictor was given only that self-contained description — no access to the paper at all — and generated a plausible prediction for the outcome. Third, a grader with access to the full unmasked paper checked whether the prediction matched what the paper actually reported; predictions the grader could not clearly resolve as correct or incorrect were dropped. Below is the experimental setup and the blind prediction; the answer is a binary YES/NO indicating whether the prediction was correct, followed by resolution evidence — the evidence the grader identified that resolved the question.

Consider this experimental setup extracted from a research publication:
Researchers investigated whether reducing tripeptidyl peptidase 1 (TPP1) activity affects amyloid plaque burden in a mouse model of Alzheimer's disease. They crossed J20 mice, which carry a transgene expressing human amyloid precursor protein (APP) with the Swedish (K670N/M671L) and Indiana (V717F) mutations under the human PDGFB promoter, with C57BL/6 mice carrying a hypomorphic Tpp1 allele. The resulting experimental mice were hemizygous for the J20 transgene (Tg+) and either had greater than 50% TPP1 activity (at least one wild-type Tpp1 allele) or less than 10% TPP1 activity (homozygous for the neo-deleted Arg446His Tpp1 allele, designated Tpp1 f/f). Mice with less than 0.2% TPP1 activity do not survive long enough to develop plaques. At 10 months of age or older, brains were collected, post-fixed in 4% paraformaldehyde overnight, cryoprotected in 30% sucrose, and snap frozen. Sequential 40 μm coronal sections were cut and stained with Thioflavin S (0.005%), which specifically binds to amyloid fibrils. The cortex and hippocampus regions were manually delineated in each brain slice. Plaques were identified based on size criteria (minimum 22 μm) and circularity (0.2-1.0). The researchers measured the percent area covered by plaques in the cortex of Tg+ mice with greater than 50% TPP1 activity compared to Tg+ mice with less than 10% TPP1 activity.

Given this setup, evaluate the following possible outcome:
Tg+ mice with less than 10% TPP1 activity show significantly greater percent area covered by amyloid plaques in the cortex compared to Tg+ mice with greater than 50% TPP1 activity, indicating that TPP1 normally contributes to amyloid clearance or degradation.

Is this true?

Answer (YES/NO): YES